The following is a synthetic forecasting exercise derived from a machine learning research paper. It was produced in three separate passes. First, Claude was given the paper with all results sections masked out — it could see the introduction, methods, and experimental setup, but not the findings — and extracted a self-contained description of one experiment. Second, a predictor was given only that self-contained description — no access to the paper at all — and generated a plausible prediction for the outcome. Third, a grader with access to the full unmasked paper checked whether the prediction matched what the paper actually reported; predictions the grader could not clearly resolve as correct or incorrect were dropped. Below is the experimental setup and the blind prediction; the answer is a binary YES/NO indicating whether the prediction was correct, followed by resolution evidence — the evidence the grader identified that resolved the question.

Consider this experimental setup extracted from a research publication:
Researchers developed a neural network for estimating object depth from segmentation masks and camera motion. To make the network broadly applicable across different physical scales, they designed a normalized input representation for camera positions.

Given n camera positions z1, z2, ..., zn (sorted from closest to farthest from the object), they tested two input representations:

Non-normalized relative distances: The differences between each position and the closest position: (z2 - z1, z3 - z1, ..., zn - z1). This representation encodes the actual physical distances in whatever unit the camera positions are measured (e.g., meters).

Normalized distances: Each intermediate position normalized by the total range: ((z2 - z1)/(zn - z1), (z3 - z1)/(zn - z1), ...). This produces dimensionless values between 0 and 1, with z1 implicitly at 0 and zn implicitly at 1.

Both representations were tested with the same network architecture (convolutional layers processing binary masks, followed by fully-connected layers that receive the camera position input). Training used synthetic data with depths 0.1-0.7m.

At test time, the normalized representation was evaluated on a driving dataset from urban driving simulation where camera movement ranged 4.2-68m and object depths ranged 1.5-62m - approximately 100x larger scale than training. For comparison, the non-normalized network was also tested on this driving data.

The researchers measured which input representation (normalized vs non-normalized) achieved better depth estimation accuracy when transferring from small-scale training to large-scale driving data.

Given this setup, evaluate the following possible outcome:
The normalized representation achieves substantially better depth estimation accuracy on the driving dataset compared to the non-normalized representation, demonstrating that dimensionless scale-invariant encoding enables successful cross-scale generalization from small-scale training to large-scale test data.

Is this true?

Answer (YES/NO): YES